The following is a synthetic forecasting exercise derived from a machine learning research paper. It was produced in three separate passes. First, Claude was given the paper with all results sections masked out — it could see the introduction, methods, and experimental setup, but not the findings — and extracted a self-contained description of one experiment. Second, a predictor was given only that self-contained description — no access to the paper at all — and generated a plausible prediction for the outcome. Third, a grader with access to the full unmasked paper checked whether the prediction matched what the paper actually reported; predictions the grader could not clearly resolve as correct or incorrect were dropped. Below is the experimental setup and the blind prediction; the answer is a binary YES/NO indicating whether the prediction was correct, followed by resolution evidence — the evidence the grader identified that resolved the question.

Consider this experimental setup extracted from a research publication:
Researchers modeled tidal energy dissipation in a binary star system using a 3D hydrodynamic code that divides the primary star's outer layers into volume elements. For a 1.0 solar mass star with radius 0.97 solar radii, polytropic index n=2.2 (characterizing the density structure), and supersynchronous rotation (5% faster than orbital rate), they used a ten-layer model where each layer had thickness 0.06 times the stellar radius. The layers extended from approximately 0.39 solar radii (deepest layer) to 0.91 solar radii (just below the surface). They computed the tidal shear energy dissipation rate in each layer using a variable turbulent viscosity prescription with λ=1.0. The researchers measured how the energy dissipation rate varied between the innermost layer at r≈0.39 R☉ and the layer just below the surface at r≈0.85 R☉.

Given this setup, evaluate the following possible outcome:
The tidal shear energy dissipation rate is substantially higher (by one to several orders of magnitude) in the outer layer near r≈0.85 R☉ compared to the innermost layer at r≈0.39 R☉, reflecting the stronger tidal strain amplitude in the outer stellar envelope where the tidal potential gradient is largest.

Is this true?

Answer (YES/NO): YES